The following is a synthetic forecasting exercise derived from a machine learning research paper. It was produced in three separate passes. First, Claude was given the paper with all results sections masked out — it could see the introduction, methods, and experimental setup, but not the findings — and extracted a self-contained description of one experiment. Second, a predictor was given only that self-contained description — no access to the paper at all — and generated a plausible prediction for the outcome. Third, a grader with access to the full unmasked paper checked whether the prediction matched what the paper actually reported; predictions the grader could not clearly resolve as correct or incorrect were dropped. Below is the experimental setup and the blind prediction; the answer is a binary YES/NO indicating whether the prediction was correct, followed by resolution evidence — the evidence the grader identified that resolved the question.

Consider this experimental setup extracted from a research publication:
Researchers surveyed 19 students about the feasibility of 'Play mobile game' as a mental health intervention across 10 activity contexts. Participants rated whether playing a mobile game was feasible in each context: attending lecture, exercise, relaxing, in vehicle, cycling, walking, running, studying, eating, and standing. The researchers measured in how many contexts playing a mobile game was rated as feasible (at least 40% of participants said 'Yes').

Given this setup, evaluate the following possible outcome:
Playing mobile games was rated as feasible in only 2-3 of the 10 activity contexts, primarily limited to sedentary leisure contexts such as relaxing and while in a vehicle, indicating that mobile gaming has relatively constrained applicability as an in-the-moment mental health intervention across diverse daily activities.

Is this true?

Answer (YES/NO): YES